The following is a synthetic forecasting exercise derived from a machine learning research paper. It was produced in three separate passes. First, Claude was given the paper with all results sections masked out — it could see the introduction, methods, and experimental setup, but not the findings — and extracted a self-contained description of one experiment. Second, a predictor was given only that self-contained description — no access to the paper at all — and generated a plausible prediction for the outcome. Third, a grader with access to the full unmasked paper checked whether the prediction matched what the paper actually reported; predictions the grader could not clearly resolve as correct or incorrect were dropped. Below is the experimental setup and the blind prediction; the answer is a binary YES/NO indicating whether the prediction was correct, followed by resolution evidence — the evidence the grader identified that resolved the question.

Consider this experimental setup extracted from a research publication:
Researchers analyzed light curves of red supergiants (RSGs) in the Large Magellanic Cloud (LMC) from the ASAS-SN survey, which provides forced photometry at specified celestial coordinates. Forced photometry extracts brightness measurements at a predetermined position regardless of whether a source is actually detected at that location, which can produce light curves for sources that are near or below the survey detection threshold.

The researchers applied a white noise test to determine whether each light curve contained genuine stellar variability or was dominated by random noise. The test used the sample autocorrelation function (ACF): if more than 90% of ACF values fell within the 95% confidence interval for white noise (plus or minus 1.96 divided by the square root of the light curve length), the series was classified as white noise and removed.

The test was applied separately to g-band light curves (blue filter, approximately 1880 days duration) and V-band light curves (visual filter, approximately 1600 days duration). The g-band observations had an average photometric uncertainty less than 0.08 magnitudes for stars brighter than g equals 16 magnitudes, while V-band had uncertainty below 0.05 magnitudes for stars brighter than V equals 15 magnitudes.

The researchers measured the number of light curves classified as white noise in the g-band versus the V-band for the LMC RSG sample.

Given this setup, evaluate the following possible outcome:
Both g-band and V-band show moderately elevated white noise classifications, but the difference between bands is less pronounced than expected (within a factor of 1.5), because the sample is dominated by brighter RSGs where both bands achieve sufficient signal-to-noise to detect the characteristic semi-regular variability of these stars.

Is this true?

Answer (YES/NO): NO